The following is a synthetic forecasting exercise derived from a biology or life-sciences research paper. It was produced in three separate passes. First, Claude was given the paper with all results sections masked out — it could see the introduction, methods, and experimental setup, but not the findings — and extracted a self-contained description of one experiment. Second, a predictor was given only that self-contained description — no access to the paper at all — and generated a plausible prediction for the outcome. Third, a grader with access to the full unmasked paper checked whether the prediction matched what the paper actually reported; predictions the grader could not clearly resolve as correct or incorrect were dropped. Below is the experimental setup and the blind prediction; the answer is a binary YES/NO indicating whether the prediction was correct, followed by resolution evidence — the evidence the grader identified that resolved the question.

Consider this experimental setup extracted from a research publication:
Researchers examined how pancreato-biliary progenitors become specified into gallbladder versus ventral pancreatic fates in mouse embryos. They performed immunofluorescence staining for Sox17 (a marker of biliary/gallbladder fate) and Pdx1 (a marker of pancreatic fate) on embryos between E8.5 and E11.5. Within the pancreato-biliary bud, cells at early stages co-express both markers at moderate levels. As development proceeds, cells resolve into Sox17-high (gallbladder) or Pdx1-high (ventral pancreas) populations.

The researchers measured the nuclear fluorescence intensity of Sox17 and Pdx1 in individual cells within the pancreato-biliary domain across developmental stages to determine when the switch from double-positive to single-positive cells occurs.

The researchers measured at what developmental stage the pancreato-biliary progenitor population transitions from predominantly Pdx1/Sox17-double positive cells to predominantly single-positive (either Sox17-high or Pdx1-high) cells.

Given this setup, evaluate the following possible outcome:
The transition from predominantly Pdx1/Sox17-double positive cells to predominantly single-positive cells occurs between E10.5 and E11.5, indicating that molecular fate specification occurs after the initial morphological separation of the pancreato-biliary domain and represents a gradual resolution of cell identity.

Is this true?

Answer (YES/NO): NO